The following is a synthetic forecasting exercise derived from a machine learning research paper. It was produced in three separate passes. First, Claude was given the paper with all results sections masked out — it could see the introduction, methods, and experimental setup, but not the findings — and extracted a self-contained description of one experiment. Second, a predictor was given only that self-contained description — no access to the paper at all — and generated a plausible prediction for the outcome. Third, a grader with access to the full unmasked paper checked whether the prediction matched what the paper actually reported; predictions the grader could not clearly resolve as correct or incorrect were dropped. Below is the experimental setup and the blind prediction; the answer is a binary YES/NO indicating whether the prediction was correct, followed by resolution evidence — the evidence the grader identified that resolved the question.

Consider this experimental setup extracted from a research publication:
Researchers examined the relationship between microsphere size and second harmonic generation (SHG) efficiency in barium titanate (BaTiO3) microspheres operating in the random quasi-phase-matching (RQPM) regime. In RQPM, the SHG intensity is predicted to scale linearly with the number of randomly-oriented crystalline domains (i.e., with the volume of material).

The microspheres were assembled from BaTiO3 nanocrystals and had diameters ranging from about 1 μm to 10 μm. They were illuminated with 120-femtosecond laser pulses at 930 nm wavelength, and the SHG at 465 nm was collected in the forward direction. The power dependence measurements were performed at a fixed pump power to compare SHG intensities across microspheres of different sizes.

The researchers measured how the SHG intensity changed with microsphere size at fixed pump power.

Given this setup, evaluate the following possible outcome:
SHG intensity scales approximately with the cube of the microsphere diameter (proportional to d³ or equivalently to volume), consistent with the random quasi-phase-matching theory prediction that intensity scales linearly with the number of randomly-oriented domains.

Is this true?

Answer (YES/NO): YES